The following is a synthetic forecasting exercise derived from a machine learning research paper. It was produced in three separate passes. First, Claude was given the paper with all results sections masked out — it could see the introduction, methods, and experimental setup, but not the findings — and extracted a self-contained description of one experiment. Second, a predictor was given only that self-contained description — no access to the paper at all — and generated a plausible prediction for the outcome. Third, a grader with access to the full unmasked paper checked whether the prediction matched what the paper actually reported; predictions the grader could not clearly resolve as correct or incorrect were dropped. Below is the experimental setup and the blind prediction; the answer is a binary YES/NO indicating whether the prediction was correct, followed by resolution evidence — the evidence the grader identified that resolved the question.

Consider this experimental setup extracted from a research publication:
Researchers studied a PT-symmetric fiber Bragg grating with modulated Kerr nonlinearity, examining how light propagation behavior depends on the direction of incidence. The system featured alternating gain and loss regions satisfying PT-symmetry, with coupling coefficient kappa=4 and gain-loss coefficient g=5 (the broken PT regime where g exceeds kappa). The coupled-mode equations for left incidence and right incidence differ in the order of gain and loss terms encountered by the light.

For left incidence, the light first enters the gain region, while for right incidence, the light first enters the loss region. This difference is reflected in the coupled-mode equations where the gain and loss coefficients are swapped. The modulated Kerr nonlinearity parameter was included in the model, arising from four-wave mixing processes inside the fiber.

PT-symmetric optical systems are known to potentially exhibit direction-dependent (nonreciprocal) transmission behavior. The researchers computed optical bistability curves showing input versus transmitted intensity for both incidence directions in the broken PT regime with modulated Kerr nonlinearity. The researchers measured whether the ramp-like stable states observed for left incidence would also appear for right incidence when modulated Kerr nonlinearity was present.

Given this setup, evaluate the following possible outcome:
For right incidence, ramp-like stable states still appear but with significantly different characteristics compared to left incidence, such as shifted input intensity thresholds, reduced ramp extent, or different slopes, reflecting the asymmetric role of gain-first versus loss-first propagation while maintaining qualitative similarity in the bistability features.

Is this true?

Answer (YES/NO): YES